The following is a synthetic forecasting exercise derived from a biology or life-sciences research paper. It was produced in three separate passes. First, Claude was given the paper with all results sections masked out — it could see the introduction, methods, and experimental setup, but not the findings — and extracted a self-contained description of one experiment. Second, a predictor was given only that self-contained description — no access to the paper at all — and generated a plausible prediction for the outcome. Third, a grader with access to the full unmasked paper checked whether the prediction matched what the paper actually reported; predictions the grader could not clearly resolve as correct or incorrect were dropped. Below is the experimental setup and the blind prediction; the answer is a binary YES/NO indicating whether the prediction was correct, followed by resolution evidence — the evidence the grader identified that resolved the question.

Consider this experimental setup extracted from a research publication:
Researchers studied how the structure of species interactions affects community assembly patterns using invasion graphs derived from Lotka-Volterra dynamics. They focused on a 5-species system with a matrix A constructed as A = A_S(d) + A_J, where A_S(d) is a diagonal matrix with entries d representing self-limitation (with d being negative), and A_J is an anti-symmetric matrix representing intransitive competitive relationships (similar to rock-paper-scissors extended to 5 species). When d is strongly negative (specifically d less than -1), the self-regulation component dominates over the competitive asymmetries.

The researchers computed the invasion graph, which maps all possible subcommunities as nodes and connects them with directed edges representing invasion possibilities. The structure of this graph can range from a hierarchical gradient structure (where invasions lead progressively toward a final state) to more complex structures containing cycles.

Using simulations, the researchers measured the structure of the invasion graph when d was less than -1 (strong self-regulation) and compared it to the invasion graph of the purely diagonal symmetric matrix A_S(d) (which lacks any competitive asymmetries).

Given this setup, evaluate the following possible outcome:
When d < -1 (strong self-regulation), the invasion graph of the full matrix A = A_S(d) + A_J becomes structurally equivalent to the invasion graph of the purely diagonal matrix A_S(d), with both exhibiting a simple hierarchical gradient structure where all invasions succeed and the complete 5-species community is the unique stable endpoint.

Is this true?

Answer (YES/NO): YES